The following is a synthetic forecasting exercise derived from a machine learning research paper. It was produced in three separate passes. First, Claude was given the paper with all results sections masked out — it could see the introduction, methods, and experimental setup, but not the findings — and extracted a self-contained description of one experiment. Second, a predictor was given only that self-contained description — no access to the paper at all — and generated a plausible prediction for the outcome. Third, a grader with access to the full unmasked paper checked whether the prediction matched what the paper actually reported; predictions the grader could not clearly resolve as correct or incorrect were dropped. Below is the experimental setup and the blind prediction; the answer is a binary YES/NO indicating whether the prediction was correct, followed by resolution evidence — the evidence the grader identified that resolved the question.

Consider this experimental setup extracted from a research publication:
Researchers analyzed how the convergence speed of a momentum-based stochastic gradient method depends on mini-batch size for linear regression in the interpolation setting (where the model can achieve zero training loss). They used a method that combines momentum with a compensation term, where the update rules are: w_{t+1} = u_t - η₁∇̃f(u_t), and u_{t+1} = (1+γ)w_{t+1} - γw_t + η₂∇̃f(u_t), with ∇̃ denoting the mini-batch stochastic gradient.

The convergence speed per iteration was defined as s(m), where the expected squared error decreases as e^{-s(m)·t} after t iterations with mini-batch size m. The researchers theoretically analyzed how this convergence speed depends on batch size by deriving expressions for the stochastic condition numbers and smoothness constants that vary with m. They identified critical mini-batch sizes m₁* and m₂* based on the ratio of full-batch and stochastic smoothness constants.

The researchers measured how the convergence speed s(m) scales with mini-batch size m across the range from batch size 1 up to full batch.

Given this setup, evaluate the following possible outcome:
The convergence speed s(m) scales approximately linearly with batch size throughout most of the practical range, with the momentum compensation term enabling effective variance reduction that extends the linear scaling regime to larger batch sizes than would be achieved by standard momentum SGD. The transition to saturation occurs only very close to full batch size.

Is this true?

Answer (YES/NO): NO